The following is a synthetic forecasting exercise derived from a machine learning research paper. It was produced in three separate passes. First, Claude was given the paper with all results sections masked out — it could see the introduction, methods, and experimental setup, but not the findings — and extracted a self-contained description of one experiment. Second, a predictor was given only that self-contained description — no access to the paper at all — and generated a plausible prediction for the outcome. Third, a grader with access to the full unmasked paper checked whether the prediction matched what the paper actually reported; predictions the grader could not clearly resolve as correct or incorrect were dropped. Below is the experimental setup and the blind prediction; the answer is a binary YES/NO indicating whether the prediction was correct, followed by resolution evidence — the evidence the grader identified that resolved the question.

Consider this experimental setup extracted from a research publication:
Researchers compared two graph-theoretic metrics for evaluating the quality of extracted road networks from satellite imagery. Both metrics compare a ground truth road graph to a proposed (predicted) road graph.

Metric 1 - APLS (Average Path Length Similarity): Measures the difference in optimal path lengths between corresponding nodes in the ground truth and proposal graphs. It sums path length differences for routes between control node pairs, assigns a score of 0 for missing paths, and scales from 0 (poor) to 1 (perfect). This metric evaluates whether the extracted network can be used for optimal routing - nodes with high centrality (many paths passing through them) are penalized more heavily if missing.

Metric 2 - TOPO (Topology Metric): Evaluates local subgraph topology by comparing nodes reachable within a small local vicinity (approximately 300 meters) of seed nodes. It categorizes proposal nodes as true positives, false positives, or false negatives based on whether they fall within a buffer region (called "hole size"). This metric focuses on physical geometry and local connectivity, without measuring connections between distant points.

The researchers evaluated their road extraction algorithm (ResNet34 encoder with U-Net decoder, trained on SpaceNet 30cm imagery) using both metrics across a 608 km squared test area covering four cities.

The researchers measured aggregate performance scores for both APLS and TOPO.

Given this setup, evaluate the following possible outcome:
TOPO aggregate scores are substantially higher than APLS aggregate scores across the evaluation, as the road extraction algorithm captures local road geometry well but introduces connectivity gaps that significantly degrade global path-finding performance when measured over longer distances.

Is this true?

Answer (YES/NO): NO